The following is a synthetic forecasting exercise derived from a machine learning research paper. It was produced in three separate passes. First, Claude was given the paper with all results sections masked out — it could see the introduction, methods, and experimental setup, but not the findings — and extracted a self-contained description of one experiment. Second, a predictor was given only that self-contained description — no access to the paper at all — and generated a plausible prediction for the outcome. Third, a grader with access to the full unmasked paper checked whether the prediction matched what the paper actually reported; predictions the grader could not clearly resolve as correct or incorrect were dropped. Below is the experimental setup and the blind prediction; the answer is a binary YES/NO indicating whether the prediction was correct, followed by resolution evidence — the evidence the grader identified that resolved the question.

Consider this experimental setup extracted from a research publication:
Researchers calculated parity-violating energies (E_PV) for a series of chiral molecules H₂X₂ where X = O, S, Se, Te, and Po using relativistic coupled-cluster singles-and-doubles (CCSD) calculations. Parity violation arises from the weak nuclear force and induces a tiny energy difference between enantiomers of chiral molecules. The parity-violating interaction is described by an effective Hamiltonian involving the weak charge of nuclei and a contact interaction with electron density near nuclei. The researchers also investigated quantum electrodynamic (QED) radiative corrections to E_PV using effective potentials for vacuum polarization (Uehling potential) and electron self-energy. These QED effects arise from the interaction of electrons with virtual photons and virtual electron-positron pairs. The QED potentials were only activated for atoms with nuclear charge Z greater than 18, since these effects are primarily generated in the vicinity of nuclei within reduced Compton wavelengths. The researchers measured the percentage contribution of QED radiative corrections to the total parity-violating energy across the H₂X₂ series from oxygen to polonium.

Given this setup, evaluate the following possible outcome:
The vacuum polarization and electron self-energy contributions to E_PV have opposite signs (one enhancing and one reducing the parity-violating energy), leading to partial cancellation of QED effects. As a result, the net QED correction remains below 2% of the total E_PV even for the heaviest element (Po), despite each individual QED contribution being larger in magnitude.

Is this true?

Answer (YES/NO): NO